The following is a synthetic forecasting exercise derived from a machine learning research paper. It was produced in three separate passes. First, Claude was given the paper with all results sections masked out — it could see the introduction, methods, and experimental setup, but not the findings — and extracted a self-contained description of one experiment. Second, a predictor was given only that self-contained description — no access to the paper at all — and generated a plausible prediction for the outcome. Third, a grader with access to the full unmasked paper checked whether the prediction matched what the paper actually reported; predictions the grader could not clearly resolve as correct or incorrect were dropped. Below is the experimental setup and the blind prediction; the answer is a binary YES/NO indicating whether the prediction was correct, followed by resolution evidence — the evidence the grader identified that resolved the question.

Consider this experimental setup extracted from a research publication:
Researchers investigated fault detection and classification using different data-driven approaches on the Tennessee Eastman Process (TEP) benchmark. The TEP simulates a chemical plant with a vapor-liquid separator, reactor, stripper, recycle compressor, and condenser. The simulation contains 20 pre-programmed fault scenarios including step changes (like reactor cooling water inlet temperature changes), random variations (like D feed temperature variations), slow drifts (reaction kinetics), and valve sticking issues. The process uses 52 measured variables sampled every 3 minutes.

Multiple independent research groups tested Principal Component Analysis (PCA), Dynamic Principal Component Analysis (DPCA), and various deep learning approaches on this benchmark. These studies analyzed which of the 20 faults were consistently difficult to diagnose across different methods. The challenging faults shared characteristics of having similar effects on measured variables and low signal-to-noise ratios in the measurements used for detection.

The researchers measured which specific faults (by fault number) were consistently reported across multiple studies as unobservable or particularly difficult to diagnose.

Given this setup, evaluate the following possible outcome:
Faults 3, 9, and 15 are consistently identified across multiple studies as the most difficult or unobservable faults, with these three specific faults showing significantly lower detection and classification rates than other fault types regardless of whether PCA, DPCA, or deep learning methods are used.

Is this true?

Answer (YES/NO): YES